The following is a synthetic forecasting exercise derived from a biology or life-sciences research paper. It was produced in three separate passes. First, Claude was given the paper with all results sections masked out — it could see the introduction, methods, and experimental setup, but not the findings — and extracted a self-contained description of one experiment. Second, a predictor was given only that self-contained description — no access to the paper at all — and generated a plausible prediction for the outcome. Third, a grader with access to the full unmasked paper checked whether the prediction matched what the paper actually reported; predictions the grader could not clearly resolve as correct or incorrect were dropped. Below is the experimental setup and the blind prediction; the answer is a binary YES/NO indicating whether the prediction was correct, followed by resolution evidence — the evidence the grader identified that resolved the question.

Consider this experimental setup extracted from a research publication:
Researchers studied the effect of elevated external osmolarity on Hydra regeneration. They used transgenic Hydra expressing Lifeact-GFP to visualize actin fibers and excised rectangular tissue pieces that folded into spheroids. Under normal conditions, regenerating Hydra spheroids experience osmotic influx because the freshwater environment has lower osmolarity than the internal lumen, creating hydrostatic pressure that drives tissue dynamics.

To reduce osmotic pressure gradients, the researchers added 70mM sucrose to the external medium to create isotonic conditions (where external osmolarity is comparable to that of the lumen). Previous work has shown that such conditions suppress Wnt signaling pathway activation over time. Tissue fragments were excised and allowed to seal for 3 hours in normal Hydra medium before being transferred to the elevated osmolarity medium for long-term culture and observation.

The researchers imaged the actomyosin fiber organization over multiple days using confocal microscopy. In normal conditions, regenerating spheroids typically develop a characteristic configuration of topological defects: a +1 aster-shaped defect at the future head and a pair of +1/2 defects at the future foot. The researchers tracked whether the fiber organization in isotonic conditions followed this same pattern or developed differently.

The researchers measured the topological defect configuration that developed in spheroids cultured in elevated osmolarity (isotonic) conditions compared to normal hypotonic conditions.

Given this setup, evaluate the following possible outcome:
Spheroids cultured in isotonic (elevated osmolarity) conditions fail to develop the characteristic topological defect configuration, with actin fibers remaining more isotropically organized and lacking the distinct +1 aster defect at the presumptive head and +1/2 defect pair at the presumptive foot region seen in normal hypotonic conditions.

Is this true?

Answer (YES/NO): NO